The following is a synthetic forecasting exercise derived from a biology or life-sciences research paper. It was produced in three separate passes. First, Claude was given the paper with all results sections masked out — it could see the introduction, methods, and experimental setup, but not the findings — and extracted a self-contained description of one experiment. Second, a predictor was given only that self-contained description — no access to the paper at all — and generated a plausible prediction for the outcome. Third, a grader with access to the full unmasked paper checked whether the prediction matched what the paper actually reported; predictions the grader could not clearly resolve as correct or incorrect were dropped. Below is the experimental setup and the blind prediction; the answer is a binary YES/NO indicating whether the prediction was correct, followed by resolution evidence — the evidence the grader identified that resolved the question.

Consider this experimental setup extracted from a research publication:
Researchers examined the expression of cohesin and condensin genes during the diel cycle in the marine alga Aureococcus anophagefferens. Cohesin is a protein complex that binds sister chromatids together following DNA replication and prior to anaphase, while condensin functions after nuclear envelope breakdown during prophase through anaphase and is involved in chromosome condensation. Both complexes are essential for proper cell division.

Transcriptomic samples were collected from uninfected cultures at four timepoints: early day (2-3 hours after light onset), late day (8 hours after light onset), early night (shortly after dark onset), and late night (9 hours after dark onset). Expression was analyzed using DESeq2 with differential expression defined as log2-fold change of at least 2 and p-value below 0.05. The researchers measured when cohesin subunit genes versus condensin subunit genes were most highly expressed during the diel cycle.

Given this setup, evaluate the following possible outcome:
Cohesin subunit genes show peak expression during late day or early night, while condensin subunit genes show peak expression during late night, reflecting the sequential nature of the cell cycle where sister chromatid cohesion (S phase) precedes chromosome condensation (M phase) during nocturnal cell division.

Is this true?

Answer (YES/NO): YES